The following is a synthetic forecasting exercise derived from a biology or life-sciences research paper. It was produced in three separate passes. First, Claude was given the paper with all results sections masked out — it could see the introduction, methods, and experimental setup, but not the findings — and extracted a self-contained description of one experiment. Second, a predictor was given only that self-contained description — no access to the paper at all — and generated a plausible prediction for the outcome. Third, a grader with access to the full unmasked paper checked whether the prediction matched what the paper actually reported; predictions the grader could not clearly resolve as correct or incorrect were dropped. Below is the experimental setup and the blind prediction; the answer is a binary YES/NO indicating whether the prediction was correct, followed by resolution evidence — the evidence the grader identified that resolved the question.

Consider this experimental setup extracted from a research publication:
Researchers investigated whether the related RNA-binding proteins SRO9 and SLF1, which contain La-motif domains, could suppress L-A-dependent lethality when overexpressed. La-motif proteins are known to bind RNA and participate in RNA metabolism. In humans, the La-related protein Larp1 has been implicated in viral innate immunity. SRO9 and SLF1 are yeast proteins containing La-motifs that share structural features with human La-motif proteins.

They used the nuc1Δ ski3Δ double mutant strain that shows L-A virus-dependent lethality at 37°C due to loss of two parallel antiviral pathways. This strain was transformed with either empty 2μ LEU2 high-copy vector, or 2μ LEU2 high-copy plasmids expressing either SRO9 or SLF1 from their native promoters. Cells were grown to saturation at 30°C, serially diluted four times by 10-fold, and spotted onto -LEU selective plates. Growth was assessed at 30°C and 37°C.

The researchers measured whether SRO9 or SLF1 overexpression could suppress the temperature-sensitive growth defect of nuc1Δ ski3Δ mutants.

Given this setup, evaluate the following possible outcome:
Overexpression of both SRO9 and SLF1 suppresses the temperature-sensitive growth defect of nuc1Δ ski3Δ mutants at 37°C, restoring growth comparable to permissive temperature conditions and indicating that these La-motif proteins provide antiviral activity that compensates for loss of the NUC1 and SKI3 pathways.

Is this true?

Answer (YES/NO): YES